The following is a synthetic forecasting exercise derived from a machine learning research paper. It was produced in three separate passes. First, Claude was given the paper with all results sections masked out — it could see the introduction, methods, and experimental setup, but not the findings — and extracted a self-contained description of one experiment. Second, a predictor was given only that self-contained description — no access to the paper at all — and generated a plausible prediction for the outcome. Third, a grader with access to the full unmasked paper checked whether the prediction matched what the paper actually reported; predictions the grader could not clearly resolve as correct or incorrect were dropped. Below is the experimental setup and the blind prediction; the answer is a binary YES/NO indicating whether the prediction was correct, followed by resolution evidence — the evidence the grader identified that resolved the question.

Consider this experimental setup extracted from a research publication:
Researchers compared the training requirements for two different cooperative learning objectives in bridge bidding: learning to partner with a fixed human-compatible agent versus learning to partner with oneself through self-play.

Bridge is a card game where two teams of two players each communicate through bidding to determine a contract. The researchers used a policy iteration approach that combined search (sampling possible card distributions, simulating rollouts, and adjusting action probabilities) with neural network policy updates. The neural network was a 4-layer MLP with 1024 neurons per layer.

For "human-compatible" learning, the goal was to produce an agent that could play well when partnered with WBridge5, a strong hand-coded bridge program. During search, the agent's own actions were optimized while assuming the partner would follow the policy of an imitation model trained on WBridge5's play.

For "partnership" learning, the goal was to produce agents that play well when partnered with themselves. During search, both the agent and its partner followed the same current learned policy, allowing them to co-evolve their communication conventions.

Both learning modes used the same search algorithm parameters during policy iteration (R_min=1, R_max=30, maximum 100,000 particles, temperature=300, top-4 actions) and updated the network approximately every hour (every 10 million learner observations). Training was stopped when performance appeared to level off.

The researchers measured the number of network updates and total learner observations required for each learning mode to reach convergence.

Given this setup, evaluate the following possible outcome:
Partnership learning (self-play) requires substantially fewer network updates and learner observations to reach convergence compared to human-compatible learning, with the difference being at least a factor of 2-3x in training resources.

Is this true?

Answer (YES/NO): NO